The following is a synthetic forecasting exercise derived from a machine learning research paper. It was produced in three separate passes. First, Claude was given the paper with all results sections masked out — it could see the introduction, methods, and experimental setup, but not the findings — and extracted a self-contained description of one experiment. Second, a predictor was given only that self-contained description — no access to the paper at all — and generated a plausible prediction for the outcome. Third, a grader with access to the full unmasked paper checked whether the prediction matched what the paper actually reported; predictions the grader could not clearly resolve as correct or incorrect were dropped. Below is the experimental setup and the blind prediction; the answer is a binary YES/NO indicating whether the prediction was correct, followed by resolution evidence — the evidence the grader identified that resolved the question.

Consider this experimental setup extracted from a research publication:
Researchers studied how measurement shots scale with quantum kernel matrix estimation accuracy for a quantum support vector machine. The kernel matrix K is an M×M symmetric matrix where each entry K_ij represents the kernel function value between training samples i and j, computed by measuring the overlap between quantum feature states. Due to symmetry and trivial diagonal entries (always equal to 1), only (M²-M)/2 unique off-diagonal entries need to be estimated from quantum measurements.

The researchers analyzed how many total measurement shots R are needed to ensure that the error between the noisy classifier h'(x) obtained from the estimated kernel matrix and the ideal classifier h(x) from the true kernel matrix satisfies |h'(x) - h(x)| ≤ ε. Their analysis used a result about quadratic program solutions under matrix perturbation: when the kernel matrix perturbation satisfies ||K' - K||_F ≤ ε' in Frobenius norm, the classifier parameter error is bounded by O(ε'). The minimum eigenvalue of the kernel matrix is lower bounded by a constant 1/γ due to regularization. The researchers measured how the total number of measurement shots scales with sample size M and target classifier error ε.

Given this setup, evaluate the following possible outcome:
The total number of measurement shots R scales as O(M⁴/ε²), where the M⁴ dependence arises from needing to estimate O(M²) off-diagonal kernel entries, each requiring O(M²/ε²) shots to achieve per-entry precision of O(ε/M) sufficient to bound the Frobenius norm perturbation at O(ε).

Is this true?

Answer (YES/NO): YES